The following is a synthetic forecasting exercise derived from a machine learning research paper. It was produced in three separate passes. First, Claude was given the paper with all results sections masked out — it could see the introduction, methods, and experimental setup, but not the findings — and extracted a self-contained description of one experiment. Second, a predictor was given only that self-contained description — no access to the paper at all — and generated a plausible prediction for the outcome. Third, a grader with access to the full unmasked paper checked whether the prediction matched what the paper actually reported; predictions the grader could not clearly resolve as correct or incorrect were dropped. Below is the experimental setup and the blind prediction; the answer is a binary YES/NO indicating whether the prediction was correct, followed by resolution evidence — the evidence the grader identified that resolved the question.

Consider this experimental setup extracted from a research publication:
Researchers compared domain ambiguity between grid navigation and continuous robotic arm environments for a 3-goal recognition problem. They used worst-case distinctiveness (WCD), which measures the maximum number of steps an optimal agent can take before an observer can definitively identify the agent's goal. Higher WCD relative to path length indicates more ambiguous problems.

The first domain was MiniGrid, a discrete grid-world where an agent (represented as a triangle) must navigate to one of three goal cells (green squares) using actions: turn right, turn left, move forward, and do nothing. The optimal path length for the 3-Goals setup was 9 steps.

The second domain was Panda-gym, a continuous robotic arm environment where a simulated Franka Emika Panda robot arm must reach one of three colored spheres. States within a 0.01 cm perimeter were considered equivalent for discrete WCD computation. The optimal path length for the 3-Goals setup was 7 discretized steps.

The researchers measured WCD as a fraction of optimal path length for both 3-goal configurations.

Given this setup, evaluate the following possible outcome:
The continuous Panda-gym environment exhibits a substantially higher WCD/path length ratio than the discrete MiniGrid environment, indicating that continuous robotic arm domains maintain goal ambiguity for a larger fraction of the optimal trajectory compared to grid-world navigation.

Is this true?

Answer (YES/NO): NO